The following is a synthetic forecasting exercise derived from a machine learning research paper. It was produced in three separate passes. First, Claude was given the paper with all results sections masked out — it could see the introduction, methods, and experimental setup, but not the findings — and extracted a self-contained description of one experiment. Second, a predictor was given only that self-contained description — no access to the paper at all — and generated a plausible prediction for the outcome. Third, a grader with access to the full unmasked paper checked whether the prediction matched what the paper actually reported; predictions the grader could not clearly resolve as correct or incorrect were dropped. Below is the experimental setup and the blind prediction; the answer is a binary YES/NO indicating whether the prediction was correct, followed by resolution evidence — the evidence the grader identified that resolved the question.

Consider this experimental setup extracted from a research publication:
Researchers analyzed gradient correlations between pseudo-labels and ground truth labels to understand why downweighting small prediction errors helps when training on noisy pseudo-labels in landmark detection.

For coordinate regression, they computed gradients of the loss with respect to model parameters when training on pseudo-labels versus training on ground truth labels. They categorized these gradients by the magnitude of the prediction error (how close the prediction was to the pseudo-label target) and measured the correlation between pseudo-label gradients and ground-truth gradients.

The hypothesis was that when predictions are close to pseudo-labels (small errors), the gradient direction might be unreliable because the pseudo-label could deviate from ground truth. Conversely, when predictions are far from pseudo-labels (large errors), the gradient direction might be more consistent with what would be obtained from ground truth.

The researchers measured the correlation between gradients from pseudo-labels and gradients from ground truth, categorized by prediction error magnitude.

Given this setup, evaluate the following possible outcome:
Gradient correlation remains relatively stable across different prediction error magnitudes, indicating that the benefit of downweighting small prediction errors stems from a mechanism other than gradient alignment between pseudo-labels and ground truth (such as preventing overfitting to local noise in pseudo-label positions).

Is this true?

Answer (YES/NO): NO